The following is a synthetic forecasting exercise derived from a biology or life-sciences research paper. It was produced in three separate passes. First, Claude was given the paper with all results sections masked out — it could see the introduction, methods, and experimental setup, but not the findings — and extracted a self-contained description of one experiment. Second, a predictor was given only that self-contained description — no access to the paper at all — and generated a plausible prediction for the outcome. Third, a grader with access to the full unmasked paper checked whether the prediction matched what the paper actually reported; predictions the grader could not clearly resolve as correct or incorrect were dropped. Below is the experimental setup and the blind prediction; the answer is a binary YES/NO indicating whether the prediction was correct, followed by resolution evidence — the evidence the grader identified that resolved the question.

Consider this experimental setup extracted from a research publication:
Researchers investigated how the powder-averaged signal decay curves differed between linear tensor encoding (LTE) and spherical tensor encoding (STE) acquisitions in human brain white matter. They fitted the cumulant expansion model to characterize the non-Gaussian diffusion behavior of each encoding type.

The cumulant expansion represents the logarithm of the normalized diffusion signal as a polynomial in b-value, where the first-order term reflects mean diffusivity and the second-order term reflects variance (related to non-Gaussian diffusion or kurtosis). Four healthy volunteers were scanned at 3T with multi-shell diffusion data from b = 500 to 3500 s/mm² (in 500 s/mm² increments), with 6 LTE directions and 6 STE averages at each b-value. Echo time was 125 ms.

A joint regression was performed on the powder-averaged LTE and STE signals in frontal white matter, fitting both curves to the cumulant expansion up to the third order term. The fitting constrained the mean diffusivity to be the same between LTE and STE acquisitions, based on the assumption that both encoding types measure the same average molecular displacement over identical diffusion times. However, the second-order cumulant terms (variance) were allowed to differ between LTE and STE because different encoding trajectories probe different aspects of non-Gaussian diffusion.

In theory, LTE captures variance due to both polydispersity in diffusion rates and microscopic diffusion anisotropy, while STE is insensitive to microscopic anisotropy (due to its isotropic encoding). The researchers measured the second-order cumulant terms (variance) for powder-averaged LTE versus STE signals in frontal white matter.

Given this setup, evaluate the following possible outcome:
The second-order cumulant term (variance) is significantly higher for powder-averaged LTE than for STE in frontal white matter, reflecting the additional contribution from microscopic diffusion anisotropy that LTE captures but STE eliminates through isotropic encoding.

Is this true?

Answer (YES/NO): YES